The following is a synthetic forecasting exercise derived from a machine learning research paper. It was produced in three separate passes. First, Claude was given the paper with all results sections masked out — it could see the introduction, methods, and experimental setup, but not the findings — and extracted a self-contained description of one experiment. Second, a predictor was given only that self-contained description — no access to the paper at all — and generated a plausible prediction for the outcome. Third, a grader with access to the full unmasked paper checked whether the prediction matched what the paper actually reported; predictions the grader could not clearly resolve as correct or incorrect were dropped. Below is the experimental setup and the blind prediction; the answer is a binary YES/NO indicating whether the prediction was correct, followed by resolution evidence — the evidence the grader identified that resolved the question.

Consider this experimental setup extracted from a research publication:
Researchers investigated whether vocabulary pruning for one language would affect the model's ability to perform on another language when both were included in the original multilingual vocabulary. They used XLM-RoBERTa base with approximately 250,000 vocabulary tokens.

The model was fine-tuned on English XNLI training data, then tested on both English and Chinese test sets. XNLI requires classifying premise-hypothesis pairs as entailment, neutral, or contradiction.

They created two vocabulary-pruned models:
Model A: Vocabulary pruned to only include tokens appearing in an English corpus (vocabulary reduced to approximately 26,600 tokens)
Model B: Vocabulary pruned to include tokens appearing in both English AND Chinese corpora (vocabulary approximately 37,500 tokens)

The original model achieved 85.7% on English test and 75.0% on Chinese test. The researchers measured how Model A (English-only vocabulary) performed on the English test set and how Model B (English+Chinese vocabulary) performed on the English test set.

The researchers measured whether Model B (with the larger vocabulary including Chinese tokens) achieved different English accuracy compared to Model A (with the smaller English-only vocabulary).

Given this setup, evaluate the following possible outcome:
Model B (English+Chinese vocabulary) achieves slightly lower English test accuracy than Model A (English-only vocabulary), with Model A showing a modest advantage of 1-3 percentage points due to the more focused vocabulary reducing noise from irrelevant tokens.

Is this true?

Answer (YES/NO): NO